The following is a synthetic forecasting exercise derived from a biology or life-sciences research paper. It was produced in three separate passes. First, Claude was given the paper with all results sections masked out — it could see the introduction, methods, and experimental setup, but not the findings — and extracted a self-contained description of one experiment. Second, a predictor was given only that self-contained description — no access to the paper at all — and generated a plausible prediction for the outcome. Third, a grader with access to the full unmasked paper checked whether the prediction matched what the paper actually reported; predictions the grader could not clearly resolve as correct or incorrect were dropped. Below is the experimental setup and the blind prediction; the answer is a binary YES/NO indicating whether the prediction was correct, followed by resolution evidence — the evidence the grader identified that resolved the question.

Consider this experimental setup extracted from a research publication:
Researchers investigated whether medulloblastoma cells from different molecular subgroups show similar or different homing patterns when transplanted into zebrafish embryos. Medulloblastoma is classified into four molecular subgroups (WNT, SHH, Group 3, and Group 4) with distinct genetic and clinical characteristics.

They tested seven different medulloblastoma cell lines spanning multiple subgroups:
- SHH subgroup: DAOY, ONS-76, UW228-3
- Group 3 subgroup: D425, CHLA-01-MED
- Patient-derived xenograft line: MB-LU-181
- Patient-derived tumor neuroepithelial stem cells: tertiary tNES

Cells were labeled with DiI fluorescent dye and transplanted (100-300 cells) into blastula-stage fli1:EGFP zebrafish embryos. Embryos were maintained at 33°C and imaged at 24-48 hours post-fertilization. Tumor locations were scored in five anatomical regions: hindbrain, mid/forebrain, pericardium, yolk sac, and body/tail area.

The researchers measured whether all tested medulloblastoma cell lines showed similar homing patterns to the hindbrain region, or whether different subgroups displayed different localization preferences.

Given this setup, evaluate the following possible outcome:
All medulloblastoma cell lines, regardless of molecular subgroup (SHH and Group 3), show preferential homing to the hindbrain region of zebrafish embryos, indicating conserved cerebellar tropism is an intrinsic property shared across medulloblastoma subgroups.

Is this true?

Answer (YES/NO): YES